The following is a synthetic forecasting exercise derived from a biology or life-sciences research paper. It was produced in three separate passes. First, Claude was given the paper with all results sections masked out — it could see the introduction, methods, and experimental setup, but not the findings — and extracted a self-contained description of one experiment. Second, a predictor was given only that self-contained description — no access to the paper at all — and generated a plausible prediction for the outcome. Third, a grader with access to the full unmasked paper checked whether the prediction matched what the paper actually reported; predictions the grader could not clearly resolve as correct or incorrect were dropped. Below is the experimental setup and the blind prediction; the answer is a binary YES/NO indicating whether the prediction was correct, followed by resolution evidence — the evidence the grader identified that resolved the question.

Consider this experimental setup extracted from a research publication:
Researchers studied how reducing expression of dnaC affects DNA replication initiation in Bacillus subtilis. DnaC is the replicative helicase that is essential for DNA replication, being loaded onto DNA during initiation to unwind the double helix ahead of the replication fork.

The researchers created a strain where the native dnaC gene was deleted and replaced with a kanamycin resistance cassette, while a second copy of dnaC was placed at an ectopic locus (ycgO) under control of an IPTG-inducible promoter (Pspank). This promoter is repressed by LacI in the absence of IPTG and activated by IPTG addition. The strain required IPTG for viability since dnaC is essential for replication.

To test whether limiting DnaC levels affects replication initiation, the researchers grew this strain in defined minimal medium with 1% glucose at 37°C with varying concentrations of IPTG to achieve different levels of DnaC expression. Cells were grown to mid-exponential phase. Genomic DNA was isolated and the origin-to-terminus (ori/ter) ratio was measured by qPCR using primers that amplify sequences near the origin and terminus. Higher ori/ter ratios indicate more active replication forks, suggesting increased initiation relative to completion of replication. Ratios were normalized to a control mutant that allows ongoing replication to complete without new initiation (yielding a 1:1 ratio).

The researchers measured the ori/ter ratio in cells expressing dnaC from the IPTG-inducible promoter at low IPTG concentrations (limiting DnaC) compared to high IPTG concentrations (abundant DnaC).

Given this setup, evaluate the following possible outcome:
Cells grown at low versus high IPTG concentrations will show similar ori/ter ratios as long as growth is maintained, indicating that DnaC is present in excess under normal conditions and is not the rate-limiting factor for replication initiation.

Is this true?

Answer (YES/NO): NO